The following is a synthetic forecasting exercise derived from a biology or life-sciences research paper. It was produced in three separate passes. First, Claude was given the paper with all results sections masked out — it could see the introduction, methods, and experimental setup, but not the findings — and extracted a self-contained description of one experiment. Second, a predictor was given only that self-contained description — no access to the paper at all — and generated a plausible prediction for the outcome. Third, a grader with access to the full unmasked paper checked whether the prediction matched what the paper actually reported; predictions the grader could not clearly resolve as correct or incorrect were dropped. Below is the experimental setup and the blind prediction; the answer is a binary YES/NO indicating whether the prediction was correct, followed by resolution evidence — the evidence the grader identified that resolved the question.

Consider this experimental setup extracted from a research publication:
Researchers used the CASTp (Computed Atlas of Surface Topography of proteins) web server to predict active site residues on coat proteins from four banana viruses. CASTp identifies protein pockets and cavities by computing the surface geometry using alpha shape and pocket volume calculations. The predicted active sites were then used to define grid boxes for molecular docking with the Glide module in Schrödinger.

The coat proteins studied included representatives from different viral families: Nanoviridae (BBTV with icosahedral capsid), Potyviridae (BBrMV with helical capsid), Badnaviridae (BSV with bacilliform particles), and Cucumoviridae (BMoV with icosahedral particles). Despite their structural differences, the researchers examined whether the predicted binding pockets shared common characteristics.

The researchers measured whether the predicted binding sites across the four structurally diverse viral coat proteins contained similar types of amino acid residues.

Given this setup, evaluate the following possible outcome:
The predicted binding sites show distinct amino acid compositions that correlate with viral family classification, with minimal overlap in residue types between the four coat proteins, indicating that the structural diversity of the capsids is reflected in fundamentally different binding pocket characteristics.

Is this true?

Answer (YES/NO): NO